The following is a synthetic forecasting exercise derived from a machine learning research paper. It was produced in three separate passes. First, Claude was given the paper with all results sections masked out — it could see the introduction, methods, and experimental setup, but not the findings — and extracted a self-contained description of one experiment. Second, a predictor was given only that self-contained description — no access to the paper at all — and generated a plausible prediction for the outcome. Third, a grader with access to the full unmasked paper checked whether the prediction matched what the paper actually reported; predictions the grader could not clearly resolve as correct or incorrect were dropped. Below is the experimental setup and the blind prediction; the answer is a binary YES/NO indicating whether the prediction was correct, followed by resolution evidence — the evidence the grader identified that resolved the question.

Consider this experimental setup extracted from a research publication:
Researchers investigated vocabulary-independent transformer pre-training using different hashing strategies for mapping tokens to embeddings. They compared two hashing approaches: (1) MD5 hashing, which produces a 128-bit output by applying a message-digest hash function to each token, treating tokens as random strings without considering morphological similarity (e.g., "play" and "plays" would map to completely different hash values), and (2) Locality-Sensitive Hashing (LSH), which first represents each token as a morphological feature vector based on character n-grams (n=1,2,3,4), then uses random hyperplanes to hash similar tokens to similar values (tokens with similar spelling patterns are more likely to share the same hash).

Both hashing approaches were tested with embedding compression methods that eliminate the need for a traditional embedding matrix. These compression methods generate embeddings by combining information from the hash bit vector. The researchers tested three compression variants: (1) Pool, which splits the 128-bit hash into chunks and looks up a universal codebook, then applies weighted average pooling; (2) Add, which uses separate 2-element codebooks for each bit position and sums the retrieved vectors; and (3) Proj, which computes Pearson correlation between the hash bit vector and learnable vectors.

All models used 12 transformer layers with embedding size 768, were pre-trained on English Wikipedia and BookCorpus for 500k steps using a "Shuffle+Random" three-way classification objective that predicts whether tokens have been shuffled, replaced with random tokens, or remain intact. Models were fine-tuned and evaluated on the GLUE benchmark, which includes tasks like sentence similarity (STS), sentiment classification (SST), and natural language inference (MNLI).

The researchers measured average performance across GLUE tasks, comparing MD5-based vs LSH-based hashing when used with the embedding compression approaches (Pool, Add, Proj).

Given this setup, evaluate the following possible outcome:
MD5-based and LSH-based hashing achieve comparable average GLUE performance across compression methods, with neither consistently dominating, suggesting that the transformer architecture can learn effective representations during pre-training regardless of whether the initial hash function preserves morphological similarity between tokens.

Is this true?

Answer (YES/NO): NO